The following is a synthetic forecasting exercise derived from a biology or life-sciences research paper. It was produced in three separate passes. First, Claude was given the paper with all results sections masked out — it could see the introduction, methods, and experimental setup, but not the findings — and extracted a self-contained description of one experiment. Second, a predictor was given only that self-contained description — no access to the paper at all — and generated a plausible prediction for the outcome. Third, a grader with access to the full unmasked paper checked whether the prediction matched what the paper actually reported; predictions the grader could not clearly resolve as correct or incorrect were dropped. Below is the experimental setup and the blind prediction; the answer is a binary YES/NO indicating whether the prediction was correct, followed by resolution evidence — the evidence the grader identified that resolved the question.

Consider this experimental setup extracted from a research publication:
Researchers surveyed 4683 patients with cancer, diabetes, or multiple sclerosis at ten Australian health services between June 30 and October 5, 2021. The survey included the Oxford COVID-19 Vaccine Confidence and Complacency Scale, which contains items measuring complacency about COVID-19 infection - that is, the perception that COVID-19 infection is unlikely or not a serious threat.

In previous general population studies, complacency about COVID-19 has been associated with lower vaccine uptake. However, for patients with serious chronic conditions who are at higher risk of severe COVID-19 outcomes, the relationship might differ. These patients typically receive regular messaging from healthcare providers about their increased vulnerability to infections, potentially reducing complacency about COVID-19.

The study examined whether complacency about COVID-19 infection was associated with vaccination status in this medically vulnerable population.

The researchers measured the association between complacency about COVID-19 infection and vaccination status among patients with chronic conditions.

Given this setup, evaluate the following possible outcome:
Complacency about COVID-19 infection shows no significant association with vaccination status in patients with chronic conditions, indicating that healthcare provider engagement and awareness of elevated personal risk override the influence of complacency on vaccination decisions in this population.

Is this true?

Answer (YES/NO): NO